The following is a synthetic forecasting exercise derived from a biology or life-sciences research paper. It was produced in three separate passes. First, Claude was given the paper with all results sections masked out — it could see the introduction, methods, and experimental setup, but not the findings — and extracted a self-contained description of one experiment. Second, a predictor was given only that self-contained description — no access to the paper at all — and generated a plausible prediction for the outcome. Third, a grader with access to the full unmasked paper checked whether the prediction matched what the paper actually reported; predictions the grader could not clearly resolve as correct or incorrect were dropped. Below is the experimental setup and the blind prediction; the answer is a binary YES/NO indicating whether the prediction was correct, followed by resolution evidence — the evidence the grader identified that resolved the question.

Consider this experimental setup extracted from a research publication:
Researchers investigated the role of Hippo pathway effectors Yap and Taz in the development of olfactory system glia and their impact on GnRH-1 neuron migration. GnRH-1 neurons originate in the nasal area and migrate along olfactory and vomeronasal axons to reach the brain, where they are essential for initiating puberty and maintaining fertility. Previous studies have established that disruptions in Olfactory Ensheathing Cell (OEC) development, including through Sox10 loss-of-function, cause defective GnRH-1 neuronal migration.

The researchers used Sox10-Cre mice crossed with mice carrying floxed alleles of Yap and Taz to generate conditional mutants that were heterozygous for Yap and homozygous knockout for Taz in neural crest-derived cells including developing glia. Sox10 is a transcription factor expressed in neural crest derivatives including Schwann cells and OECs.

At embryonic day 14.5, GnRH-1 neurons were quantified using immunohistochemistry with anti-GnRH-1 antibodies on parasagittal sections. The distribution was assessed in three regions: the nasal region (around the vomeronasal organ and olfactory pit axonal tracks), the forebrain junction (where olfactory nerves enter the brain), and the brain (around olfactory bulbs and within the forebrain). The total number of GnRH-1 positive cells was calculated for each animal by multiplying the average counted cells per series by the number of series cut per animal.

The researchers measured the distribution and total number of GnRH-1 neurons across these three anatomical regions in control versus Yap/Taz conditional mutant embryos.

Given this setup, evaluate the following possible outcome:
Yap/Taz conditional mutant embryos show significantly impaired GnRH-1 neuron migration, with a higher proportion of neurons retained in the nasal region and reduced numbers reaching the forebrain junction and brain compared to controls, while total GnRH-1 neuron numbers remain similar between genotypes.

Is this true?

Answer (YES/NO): NO